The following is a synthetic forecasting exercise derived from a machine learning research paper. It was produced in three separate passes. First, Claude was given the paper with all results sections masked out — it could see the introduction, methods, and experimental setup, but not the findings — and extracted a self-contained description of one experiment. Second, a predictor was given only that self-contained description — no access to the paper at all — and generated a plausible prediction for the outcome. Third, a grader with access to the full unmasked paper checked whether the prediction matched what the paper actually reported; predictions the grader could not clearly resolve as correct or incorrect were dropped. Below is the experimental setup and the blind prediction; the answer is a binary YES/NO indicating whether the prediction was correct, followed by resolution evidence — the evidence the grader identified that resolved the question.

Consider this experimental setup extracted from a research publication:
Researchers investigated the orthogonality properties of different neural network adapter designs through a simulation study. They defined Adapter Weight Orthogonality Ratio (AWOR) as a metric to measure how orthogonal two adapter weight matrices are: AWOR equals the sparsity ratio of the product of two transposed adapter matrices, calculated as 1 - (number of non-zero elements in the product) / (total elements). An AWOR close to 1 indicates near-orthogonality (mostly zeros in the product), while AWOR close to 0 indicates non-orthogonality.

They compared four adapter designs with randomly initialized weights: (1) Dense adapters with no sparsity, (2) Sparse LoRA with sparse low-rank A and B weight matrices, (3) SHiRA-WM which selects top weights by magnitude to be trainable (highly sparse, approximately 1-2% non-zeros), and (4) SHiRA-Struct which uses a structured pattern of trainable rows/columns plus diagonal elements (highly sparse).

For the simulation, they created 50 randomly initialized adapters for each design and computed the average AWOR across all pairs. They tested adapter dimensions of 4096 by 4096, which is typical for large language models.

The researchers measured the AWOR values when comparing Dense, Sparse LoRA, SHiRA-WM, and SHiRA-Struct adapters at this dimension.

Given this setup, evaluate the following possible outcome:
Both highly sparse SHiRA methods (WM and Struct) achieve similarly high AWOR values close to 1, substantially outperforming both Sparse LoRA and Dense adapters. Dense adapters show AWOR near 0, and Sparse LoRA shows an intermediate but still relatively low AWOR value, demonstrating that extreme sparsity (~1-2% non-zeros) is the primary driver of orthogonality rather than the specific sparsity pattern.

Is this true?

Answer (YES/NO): NO